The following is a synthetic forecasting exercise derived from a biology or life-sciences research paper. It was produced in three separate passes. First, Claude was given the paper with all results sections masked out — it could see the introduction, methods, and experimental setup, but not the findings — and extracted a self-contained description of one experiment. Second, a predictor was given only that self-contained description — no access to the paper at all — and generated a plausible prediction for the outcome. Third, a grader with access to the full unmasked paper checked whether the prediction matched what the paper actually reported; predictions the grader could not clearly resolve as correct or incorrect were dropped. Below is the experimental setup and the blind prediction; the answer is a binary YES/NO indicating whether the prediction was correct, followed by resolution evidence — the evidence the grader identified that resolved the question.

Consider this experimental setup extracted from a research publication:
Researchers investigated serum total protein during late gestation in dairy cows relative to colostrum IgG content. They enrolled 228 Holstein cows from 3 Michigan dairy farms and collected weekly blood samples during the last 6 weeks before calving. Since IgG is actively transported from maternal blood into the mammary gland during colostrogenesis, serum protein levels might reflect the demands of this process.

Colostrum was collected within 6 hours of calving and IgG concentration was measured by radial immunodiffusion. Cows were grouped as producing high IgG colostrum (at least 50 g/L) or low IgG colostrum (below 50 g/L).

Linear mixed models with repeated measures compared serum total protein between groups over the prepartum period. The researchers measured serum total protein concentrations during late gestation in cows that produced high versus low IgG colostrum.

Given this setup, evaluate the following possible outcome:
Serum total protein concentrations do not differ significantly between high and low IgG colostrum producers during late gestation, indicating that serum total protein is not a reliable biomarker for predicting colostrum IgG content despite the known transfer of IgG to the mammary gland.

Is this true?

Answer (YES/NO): YES